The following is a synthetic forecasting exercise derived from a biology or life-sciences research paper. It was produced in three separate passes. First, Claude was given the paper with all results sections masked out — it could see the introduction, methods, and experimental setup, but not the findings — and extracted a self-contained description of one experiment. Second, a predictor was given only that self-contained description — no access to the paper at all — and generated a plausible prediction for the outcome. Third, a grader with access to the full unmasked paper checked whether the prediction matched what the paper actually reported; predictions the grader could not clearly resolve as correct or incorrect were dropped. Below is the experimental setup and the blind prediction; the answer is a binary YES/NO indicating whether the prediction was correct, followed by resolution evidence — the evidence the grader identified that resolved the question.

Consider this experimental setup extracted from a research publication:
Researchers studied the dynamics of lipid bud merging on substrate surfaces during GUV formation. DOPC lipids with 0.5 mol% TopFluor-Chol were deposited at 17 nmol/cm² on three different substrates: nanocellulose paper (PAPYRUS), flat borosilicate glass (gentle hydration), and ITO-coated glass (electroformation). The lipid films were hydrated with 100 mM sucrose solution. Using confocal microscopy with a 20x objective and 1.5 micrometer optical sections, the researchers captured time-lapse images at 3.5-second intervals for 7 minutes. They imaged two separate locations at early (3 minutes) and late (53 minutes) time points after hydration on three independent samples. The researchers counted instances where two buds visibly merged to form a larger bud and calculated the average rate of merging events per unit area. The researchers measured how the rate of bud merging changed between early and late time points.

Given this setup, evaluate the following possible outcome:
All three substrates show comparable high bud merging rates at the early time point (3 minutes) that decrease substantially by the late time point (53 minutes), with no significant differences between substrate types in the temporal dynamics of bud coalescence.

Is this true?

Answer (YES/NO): NO